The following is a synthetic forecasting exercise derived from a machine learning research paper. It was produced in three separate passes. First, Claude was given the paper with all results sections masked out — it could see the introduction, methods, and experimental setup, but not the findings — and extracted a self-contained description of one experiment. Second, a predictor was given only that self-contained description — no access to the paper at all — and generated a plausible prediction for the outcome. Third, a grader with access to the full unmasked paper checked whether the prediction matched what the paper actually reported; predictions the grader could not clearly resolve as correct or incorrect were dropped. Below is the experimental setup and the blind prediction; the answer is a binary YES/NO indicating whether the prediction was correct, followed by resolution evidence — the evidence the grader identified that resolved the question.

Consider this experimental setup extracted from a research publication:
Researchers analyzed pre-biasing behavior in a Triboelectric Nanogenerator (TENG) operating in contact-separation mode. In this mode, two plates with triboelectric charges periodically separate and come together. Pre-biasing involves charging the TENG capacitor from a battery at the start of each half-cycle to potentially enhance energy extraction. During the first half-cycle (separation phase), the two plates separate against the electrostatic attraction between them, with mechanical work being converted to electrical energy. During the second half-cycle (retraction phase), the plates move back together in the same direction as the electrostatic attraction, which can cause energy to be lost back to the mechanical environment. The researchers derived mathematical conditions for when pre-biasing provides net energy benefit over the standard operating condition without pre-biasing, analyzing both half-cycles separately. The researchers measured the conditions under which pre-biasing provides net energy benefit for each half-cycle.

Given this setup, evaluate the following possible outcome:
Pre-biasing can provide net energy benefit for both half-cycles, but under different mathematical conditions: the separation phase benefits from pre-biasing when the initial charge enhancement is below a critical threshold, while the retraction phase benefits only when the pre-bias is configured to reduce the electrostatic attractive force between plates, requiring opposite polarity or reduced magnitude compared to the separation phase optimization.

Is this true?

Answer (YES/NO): NO